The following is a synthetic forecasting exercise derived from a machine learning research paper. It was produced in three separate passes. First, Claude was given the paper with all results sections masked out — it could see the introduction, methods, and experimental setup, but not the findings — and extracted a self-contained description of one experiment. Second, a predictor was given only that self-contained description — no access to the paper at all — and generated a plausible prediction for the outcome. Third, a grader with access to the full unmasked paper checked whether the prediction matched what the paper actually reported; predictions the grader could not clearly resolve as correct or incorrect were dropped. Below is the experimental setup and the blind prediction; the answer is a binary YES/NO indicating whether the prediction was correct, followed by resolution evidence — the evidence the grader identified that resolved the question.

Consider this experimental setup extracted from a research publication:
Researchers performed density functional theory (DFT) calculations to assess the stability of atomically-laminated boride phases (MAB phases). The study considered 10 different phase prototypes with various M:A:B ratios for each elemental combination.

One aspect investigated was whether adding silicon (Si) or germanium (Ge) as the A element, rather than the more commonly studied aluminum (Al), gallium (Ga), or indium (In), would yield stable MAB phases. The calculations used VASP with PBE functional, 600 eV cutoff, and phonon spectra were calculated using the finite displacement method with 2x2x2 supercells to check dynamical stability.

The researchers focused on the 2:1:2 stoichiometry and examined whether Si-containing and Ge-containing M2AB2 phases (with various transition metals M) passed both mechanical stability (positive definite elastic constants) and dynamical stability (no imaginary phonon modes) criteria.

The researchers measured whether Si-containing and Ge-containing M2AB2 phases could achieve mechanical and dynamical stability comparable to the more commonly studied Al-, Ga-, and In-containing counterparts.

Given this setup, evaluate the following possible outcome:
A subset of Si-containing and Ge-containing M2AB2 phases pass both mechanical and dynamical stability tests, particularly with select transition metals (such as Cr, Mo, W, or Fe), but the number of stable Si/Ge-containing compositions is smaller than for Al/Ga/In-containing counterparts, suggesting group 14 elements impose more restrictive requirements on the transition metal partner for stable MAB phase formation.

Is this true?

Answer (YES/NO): NO